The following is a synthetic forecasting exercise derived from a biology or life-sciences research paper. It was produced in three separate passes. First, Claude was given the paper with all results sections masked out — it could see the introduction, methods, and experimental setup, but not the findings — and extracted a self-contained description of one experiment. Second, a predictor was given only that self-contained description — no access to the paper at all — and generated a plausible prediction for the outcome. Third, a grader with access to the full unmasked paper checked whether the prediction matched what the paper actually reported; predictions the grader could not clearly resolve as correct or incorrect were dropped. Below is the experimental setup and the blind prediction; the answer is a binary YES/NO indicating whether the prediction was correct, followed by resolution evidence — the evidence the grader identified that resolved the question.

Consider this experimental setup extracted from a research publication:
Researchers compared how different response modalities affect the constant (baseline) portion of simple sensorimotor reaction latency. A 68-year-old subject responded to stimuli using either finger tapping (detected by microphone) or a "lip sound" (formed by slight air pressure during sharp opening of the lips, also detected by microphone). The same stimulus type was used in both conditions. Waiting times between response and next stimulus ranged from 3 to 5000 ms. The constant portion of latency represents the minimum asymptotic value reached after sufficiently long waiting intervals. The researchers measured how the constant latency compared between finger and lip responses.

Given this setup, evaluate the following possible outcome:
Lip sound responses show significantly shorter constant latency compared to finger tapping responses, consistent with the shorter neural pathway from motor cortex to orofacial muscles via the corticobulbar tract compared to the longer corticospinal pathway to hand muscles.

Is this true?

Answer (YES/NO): NO